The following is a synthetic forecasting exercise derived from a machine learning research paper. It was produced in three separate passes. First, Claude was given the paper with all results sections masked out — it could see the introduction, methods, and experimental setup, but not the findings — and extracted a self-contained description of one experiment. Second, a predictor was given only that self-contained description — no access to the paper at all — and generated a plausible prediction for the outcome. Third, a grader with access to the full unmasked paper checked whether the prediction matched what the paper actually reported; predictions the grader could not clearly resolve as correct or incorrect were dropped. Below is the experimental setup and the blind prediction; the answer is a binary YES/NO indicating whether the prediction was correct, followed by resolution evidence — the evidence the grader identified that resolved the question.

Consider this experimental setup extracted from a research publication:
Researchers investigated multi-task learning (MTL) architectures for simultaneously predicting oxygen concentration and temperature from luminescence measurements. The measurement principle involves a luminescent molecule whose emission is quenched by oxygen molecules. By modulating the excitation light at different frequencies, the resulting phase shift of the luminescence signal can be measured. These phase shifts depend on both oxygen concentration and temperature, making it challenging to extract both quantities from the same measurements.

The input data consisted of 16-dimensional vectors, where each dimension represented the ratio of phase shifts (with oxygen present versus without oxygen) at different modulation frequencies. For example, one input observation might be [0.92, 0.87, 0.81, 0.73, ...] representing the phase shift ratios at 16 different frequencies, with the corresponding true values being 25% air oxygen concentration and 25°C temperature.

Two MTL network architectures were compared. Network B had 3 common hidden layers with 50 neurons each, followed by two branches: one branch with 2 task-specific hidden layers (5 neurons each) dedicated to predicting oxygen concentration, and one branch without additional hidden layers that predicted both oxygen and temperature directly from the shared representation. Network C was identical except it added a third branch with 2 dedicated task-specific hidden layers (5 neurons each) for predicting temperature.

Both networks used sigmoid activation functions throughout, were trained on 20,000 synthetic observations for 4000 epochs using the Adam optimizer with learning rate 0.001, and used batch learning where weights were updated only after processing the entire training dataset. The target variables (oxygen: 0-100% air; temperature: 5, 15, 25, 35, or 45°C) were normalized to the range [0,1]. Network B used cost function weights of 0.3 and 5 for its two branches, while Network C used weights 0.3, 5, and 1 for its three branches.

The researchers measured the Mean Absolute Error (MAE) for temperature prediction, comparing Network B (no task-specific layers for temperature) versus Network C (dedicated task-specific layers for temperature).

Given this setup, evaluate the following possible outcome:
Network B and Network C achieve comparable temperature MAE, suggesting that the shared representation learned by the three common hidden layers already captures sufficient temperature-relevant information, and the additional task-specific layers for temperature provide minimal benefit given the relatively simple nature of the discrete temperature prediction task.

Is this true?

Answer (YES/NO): NO